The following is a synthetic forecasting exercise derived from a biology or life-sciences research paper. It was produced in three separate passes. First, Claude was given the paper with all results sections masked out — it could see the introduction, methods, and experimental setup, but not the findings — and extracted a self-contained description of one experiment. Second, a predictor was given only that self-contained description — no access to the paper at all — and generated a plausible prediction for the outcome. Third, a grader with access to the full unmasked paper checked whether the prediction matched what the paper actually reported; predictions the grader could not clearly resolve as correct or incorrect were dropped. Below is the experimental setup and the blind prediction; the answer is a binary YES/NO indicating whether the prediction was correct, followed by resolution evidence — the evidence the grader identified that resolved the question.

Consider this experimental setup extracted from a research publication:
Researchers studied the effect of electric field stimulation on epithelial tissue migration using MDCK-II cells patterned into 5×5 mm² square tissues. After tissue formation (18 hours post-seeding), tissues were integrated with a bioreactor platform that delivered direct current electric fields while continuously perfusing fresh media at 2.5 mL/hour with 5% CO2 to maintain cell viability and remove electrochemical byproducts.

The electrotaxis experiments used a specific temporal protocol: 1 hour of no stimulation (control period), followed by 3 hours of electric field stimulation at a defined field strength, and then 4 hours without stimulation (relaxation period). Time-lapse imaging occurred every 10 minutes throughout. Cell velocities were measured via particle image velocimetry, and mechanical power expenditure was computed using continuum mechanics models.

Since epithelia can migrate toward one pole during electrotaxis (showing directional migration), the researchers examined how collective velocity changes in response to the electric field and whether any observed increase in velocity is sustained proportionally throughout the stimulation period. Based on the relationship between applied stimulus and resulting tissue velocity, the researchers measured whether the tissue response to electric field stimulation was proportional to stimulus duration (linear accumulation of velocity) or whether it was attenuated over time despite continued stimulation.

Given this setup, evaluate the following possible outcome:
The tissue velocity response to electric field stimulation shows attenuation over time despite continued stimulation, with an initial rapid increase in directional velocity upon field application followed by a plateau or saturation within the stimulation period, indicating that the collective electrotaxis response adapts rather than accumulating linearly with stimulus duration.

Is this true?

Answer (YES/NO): YES